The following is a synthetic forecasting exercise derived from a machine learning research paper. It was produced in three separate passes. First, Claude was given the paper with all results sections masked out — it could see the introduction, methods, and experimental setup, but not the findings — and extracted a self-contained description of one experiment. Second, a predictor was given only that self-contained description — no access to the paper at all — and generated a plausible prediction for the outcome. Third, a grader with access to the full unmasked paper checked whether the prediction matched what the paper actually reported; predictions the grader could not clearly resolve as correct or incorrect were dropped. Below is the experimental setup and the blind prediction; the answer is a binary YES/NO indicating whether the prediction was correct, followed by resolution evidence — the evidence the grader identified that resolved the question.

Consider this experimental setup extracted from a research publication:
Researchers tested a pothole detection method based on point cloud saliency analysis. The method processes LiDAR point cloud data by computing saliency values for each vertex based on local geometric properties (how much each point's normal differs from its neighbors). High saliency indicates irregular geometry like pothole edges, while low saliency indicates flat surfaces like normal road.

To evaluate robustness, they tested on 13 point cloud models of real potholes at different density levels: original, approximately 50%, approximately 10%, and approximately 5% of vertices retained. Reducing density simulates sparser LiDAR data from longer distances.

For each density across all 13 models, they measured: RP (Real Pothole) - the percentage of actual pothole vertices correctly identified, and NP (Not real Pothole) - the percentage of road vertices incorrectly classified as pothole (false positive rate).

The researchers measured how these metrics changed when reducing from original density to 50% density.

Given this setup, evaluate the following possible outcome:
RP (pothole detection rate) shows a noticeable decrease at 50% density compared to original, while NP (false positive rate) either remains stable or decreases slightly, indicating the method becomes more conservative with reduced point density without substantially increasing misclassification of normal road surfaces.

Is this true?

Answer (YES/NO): NO